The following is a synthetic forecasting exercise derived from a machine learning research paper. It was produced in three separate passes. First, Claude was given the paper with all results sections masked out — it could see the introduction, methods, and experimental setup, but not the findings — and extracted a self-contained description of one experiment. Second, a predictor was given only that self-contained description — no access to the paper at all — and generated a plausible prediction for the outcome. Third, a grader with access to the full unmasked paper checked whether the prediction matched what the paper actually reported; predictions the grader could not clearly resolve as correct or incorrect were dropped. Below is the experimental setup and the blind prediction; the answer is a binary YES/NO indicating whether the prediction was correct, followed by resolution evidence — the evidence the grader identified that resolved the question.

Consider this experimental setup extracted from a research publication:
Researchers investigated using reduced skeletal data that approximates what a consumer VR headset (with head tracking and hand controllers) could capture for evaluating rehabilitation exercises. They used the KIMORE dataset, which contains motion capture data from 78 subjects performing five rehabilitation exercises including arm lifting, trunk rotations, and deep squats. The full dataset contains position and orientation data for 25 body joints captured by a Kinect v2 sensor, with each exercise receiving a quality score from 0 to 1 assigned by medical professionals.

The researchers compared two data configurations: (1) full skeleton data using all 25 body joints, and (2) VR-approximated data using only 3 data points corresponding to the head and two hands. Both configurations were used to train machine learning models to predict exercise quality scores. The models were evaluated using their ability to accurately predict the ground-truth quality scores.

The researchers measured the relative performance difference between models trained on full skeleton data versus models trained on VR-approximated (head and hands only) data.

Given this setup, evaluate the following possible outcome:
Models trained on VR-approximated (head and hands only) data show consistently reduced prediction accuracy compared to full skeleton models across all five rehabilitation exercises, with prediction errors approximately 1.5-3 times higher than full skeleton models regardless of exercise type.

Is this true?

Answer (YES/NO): NO